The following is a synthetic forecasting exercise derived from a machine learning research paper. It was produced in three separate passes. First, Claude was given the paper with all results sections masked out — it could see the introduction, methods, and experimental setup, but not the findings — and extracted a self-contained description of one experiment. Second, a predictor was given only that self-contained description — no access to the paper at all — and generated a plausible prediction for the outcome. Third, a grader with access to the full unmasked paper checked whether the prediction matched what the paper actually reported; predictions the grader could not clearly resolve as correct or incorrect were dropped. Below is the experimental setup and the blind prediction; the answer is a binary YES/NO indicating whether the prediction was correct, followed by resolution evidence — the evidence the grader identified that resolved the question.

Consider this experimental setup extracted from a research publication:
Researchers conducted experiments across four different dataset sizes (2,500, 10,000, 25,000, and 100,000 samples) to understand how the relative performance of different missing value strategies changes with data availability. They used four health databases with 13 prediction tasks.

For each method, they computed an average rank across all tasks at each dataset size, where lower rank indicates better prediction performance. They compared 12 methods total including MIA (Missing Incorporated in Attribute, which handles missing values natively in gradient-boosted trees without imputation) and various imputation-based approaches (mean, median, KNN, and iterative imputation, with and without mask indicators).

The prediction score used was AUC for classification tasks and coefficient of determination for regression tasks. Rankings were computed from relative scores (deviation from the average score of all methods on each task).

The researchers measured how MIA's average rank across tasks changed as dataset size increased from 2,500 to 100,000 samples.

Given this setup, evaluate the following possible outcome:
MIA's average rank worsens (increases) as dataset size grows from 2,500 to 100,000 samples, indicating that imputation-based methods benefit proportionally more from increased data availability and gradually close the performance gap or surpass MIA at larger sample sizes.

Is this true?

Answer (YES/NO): NO